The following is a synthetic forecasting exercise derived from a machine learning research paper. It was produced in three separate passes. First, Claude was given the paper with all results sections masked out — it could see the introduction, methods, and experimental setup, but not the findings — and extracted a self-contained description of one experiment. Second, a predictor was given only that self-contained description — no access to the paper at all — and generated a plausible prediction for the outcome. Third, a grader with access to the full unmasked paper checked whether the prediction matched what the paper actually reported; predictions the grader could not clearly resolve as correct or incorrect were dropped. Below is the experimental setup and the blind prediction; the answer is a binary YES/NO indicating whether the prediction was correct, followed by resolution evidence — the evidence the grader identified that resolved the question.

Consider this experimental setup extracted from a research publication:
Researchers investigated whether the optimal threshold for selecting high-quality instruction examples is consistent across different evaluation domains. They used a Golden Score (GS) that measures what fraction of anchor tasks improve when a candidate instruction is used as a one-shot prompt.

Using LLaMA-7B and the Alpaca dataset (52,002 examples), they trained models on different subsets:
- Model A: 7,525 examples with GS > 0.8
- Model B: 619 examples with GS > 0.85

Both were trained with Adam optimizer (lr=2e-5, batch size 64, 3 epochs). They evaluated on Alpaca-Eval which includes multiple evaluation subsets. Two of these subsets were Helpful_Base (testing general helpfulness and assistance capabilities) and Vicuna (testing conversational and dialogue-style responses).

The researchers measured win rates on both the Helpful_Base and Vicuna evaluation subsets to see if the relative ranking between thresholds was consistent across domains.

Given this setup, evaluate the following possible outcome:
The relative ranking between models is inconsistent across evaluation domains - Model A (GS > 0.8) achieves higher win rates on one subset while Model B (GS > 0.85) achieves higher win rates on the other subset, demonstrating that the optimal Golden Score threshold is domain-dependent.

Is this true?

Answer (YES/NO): YES